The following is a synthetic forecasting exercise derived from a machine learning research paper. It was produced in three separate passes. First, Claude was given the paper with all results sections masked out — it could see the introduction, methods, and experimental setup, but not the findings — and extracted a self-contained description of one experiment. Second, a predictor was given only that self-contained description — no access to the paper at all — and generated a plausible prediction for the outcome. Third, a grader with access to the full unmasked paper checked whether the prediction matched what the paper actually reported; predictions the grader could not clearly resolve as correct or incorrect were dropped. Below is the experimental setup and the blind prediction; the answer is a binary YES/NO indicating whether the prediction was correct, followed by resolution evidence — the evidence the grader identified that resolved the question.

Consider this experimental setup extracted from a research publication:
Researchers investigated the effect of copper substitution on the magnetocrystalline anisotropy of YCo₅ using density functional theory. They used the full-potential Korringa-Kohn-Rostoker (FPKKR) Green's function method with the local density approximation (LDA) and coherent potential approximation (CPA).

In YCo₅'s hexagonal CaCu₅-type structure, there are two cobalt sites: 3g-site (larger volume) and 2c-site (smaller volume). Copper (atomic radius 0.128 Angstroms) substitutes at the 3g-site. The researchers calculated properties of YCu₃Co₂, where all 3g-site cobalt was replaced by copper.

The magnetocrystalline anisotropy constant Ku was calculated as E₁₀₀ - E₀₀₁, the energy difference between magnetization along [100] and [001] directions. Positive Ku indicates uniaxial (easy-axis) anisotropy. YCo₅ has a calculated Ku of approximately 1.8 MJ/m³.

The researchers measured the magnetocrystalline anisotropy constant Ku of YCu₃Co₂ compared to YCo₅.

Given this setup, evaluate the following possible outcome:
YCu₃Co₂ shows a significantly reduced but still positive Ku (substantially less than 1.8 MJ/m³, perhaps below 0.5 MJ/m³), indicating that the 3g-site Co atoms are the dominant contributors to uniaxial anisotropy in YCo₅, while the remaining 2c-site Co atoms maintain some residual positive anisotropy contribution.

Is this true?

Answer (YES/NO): NO